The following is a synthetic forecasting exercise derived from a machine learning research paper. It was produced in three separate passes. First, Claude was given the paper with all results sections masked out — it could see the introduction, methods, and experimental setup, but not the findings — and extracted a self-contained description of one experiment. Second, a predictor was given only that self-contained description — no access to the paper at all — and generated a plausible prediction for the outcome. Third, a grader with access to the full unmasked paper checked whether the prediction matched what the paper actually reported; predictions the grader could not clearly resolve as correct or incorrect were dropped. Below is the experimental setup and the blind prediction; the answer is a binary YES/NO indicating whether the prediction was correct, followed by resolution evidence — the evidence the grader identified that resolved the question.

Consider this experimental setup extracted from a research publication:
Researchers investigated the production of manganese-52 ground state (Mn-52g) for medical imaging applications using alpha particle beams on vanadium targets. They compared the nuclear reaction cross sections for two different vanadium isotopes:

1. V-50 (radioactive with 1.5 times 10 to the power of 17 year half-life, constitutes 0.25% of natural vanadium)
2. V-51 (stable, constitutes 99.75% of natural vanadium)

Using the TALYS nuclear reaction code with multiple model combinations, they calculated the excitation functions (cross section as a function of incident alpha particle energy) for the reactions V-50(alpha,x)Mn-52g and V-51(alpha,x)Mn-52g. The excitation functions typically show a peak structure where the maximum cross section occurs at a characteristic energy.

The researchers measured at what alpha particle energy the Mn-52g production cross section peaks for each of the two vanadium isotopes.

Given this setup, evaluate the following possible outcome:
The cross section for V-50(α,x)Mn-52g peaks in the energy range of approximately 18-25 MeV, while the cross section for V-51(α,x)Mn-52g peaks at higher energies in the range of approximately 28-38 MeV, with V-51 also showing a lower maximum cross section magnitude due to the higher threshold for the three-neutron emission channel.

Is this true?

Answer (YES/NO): NO